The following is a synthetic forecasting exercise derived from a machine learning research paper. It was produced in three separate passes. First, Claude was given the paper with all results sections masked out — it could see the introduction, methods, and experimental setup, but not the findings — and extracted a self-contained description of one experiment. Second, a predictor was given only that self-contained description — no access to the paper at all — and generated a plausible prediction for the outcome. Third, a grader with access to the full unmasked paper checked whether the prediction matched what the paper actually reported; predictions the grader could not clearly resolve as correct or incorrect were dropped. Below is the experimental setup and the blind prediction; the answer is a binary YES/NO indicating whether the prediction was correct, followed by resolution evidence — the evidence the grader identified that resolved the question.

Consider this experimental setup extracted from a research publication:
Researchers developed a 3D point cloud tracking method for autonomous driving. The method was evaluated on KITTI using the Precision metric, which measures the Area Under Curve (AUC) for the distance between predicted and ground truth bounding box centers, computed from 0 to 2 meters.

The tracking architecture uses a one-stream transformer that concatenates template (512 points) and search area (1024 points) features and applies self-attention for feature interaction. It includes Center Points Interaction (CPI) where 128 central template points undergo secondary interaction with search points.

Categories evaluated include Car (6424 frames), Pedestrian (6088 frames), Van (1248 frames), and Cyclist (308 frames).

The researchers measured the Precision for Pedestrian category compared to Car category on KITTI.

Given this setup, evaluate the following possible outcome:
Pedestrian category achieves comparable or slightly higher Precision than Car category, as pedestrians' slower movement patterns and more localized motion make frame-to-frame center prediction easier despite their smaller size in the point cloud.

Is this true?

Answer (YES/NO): YES